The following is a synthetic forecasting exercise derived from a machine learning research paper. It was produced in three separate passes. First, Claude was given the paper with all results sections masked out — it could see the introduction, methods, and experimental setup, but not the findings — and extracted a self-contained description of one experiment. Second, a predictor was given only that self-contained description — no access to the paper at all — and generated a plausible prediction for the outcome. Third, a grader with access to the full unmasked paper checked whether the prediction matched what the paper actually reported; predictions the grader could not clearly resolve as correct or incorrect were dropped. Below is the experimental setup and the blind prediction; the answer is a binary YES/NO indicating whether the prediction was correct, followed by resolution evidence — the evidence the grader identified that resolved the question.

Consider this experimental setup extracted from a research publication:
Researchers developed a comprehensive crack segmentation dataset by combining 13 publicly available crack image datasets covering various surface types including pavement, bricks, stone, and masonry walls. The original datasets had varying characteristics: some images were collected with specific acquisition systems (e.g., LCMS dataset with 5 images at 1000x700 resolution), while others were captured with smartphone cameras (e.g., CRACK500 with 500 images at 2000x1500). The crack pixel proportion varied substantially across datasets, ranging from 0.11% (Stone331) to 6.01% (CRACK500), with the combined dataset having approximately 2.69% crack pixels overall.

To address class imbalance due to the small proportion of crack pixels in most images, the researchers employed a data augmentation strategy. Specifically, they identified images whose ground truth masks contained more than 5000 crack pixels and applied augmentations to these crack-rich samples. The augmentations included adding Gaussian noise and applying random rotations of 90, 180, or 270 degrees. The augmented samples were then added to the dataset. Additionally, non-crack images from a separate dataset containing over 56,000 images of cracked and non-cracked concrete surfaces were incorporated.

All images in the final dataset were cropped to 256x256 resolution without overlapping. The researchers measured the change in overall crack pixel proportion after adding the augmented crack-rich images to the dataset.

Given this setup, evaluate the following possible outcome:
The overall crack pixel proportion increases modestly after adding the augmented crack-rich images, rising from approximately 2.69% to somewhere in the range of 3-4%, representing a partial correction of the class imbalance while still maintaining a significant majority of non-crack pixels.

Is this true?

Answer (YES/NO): NO